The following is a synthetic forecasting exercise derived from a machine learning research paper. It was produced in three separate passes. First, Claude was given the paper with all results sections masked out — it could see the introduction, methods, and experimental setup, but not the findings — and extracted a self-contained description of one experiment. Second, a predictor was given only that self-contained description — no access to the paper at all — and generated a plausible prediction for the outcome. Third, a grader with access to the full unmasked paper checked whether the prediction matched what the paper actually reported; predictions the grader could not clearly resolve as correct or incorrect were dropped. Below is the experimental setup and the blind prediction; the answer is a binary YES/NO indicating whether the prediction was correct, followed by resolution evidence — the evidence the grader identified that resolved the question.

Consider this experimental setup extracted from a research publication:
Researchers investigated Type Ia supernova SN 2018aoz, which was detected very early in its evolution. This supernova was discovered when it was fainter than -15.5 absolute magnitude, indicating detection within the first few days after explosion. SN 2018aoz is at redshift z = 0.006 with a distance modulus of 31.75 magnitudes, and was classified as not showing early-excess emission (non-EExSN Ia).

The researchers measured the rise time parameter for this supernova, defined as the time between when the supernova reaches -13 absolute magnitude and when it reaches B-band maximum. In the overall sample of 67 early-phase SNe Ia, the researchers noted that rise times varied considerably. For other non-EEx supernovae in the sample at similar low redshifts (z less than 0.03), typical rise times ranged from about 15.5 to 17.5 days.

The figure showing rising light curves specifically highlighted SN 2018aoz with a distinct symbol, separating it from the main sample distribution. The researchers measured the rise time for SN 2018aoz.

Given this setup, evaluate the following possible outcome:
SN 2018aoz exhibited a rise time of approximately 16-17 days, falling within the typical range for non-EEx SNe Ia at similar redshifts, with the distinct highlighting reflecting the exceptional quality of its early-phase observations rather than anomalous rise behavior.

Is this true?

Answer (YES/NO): NO